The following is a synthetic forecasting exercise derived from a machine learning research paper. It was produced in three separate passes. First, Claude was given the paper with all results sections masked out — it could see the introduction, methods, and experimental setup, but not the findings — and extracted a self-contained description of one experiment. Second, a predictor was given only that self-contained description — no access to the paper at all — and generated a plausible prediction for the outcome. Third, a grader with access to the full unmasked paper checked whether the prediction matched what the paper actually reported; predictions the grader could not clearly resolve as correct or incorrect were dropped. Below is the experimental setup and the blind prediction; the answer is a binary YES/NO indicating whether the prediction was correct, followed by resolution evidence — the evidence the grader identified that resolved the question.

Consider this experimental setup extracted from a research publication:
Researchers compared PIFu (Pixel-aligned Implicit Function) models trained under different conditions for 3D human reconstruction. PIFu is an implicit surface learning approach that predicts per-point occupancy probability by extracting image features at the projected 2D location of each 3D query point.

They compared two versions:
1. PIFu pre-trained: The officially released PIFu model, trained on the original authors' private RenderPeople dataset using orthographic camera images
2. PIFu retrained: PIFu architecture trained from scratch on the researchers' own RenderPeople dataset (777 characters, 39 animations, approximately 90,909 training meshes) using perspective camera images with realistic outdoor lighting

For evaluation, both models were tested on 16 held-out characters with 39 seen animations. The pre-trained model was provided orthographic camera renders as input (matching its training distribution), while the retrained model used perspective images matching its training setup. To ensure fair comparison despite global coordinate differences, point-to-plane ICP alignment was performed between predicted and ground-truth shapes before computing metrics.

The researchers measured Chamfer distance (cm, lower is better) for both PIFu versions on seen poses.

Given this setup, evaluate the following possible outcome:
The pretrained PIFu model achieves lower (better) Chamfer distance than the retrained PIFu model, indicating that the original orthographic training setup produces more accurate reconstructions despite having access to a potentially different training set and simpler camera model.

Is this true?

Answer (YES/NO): NO